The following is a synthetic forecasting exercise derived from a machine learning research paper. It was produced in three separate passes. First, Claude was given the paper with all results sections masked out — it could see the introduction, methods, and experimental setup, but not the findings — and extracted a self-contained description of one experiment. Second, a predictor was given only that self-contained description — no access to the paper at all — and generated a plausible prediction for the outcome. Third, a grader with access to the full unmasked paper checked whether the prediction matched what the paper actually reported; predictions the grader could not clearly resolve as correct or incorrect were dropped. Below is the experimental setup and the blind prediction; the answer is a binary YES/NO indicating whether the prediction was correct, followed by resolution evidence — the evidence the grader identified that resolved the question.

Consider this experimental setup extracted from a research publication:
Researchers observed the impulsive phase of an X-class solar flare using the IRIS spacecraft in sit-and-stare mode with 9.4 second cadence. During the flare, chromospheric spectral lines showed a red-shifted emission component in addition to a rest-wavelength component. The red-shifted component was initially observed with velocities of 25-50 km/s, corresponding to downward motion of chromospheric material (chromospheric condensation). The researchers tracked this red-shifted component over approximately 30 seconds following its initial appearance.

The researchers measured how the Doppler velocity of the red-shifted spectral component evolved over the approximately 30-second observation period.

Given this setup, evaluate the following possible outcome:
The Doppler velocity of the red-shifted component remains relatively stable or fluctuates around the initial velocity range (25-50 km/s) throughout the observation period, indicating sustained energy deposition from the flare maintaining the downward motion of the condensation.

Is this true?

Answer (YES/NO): NO